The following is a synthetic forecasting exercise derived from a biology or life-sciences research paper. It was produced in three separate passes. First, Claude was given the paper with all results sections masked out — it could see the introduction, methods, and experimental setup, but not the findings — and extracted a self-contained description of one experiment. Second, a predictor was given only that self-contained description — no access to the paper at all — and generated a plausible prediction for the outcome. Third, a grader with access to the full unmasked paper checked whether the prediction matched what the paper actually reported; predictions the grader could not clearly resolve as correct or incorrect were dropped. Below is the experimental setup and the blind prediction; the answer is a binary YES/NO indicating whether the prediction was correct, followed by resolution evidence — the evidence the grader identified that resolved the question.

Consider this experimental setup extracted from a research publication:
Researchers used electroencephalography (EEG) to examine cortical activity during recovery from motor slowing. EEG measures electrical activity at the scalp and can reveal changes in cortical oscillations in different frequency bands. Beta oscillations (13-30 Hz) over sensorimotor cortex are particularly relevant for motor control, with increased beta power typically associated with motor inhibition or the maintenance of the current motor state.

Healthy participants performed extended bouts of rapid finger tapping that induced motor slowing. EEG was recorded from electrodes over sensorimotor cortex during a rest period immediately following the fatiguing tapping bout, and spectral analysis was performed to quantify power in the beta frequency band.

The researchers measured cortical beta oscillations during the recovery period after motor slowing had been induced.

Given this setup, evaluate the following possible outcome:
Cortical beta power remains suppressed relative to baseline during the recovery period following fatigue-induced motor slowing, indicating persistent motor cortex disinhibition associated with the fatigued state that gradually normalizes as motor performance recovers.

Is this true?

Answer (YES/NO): NO